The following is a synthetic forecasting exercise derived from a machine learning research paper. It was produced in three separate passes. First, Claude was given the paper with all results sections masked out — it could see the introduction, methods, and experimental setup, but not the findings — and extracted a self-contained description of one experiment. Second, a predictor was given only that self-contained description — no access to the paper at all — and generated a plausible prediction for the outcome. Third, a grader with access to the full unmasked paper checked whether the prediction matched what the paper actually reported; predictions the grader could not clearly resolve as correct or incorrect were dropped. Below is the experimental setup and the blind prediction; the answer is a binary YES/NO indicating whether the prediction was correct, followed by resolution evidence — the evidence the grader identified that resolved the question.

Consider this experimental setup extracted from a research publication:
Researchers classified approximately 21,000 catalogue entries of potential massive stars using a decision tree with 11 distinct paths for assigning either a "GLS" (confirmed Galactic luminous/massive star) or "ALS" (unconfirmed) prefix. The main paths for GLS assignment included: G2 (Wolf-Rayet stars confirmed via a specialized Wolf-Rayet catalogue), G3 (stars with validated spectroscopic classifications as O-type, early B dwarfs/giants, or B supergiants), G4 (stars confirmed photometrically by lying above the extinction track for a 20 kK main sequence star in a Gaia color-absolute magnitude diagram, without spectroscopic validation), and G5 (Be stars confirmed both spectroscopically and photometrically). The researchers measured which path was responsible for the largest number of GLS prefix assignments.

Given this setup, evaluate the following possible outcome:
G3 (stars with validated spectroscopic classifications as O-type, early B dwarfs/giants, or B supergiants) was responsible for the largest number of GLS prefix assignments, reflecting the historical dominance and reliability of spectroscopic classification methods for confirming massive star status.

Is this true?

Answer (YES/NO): NO